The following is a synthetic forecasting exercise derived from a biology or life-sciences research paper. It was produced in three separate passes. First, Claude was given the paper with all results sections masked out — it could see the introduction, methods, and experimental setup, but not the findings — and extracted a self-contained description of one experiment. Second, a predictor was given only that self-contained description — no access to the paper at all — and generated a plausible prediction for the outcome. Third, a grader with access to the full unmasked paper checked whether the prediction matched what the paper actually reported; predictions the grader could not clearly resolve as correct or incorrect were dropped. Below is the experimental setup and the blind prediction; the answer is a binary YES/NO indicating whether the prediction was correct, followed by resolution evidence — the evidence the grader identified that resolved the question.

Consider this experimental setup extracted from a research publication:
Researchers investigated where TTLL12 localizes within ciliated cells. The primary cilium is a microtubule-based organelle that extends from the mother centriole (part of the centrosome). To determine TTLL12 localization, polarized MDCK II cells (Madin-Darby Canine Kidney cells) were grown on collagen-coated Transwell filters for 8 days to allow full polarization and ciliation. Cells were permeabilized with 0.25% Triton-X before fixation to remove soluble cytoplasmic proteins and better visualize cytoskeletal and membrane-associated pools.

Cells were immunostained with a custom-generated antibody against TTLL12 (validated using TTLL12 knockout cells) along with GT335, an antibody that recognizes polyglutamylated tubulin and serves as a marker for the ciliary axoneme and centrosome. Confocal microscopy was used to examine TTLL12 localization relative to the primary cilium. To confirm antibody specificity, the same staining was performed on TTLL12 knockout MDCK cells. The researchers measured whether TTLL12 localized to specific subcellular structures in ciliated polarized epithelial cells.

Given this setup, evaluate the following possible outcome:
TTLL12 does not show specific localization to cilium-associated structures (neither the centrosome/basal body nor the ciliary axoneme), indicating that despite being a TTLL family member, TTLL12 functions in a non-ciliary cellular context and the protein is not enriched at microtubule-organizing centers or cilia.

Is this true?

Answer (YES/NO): NO